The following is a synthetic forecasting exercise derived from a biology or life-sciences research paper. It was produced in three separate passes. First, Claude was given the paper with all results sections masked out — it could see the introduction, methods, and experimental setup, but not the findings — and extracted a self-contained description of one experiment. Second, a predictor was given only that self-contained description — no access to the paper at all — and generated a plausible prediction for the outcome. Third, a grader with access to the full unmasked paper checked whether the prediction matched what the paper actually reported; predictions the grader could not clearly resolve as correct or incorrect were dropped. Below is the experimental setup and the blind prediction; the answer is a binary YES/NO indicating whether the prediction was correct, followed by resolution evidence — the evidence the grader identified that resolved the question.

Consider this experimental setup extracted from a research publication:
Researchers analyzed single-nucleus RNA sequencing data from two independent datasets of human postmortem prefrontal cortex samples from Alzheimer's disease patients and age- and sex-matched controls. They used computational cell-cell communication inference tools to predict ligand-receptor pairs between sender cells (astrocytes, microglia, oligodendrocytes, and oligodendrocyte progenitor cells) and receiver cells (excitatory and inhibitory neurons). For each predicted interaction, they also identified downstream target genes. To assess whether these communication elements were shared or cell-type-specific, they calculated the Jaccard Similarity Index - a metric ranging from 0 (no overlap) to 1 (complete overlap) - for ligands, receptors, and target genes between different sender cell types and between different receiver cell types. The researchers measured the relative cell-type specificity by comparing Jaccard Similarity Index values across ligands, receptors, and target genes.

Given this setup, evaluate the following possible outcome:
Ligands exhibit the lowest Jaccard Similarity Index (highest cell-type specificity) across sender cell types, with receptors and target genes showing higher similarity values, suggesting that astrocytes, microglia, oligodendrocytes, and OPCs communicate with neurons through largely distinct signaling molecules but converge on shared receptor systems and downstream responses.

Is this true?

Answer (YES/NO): YES